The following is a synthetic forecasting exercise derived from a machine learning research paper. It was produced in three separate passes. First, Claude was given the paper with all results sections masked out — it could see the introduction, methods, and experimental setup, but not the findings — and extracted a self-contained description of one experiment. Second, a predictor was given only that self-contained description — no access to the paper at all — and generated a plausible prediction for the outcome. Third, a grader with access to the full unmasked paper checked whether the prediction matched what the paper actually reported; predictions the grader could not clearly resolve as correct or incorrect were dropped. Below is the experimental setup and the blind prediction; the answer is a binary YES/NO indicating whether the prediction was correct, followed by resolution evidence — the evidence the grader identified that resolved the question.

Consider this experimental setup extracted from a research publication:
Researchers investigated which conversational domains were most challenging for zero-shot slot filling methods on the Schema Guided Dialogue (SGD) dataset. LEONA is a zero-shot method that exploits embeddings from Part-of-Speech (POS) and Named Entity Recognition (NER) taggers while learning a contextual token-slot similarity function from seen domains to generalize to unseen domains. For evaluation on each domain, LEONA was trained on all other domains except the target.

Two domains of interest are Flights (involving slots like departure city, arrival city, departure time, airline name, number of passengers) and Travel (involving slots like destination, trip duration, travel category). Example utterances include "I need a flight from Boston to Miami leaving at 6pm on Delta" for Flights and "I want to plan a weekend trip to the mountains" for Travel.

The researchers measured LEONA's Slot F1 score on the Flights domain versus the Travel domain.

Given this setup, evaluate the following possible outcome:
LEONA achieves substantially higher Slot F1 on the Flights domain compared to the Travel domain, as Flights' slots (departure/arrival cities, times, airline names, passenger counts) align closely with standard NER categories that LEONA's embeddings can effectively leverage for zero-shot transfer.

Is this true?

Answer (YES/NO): NO